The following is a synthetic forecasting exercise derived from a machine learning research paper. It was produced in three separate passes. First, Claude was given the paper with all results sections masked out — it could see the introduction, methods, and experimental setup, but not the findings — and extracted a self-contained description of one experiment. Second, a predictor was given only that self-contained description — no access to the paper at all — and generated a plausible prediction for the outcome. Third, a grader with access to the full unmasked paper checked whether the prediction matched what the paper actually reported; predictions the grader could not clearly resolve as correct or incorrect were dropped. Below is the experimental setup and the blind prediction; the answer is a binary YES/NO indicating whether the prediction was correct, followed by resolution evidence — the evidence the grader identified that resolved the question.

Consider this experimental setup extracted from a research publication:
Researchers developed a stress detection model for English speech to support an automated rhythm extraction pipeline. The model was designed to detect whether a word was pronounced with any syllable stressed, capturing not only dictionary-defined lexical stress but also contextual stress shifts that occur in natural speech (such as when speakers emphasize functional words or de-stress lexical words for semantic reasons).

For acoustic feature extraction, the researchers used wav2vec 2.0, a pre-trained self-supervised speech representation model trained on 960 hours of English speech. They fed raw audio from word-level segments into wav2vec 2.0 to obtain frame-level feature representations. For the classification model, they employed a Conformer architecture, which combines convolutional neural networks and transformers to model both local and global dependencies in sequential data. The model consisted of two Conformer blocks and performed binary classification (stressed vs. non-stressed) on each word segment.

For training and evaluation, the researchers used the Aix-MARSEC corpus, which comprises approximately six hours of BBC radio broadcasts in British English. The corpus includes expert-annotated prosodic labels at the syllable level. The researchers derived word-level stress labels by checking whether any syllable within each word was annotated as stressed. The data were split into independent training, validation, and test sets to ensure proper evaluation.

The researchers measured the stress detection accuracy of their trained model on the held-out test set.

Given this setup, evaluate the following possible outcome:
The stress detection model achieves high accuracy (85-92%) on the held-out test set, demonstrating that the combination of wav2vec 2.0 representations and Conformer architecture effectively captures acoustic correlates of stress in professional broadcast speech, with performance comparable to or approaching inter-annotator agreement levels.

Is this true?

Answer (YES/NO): YES